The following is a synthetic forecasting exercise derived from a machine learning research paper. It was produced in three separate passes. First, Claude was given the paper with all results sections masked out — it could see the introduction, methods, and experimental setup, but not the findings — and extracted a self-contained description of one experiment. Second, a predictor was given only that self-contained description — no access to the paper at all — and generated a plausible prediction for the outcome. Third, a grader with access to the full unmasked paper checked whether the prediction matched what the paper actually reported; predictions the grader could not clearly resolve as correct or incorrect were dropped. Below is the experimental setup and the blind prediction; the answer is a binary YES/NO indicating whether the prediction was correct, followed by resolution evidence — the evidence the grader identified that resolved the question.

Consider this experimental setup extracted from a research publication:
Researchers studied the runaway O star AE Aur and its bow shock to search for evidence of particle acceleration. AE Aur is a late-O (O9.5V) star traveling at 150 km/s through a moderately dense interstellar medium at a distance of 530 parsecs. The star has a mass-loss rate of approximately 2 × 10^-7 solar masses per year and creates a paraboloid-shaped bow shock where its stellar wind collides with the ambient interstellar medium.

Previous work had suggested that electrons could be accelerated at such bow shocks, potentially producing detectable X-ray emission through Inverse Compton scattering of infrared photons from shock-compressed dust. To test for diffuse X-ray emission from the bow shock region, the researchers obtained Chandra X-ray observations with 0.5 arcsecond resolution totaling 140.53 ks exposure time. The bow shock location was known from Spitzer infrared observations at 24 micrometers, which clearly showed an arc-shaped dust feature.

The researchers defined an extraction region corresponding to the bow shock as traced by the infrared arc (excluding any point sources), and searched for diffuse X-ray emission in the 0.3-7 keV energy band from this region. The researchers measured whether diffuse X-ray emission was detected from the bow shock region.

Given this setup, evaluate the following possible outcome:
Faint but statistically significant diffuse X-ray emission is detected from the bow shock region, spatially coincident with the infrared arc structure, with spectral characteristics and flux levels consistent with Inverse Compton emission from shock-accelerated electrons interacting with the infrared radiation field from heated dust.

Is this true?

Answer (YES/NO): NO